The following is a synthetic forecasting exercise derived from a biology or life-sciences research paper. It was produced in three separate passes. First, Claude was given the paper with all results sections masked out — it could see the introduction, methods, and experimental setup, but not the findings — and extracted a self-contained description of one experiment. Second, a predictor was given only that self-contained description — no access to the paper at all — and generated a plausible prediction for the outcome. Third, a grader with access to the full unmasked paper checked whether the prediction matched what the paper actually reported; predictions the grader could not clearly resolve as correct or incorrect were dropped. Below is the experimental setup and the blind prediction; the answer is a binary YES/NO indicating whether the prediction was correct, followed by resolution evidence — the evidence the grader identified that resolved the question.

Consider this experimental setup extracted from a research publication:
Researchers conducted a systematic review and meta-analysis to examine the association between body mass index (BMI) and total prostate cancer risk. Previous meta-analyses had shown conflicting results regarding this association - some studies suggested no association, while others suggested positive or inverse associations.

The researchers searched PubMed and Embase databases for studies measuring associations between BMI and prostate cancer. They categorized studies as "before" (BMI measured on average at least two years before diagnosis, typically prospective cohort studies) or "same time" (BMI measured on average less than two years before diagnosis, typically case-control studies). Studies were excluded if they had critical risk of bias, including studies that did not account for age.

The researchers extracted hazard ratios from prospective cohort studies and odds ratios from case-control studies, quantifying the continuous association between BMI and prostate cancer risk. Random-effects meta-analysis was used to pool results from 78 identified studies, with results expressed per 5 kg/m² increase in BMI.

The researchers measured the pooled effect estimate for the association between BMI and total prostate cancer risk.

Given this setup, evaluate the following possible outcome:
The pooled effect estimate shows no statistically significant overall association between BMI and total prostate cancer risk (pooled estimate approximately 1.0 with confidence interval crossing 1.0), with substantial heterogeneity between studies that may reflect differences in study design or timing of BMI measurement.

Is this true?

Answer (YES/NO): YES